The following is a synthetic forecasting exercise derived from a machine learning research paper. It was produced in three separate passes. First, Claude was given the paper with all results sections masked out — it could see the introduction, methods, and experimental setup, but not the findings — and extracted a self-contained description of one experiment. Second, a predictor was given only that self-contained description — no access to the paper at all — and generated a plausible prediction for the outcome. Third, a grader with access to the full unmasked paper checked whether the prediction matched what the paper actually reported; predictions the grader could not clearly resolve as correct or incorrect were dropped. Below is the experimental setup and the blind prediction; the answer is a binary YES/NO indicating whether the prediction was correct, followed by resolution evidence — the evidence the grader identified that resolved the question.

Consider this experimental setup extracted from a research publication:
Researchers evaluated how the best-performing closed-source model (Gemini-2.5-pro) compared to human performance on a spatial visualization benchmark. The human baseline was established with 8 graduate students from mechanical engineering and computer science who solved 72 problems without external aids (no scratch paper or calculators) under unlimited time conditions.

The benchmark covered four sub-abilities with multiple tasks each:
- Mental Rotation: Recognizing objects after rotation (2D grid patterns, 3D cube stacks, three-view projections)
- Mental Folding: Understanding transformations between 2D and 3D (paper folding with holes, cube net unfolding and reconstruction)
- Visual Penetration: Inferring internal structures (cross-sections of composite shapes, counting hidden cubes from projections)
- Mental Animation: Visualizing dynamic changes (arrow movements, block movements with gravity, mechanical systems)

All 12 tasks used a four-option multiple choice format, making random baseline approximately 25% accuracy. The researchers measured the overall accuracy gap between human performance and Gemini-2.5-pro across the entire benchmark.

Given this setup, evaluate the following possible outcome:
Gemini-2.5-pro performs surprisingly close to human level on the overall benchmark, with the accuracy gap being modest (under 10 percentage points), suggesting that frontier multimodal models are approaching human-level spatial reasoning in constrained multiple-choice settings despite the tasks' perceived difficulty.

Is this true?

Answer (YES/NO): NO